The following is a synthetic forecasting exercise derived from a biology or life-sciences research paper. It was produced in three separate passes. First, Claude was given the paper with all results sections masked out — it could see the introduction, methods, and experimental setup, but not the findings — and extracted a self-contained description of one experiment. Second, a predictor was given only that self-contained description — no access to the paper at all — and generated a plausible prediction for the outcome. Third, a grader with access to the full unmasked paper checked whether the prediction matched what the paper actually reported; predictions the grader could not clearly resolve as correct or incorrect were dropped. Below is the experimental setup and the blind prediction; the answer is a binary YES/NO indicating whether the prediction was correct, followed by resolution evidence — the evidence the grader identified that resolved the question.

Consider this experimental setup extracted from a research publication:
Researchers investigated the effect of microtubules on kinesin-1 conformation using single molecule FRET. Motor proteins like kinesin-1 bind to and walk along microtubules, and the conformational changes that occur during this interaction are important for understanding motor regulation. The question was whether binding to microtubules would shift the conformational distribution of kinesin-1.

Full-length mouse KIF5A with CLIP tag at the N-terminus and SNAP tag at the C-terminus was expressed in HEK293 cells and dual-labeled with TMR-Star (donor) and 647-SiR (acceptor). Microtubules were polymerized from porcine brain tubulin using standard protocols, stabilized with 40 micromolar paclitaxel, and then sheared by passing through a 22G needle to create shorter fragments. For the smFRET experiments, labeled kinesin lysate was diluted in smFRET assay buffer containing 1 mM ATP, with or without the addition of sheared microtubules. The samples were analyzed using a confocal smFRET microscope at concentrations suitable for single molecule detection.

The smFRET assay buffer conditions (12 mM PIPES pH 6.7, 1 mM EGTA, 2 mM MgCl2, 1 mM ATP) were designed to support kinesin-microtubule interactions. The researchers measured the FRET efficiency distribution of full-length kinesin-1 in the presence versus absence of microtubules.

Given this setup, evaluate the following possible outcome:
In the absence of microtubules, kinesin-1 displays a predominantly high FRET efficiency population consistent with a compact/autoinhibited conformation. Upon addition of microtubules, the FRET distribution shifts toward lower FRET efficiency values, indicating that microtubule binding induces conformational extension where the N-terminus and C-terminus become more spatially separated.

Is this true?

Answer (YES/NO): NO